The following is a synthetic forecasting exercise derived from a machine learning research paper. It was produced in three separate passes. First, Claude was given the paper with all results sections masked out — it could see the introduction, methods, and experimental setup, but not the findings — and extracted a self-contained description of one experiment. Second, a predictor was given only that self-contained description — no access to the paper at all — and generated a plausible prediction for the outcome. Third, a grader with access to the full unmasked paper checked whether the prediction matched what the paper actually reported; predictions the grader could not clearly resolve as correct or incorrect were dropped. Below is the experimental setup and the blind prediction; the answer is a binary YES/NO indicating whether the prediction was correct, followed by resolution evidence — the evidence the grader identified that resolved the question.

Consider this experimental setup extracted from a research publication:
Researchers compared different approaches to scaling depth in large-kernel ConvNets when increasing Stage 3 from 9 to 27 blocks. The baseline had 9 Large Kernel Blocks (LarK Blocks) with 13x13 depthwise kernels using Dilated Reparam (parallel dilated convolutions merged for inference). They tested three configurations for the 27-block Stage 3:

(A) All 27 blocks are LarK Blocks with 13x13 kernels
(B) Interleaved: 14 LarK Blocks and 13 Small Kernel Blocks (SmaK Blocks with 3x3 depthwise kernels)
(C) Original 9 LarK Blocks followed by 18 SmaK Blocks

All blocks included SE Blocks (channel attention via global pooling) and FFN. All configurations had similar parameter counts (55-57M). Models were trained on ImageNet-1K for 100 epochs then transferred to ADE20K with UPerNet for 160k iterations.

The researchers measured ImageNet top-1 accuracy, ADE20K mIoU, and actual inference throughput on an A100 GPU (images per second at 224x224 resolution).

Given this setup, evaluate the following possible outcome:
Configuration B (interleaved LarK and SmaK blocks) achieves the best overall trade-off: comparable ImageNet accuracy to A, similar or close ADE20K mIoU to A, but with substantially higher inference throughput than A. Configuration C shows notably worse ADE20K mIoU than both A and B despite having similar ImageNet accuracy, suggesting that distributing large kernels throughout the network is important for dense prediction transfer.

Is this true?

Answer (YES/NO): NO